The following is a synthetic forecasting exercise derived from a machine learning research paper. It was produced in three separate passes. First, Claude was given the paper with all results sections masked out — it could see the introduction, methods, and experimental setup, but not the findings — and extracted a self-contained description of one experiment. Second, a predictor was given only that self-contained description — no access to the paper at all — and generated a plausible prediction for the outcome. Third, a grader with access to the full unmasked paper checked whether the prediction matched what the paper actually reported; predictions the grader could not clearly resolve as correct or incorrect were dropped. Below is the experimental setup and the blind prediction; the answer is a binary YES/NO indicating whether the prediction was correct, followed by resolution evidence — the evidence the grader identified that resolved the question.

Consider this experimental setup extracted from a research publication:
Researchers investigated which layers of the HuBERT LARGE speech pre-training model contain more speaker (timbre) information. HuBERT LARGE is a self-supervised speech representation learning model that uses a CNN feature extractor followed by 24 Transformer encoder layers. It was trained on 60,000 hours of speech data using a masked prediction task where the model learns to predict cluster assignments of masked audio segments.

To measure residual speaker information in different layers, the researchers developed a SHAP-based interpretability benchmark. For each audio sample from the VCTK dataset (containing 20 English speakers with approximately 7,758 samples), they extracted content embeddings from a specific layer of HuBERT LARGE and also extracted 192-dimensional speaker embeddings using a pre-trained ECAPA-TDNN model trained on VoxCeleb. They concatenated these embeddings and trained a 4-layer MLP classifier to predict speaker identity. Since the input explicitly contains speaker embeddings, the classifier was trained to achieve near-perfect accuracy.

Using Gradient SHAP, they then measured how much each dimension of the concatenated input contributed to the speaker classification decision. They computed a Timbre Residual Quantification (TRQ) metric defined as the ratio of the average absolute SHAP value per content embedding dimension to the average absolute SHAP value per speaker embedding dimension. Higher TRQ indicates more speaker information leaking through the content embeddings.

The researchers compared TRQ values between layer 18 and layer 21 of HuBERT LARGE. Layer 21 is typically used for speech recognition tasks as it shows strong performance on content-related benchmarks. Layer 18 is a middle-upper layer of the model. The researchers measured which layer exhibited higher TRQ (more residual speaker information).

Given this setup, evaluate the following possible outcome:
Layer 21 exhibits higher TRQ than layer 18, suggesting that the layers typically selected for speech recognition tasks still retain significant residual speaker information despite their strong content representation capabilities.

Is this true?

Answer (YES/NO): YES